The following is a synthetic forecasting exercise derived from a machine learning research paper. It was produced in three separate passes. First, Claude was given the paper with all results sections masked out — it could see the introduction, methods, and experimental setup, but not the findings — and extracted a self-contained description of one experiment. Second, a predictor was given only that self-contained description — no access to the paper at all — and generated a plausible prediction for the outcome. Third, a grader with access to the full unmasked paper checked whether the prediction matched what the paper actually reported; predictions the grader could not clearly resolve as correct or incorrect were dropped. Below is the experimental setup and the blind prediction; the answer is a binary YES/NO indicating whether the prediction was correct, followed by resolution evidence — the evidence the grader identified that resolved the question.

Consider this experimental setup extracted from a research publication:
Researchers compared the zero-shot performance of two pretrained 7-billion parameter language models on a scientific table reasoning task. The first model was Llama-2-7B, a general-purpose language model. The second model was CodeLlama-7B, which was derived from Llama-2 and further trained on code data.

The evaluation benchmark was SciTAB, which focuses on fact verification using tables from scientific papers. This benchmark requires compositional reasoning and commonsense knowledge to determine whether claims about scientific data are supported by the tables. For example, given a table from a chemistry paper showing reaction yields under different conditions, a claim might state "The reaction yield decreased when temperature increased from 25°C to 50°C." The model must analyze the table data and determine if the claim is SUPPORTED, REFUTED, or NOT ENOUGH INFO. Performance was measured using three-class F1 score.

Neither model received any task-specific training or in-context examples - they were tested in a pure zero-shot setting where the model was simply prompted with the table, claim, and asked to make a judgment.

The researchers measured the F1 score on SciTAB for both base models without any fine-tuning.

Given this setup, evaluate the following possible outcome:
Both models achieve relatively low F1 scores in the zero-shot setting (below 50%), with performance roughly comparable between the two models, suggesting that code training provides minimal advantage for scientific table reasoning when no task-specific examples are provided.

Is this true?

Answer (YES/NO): NO